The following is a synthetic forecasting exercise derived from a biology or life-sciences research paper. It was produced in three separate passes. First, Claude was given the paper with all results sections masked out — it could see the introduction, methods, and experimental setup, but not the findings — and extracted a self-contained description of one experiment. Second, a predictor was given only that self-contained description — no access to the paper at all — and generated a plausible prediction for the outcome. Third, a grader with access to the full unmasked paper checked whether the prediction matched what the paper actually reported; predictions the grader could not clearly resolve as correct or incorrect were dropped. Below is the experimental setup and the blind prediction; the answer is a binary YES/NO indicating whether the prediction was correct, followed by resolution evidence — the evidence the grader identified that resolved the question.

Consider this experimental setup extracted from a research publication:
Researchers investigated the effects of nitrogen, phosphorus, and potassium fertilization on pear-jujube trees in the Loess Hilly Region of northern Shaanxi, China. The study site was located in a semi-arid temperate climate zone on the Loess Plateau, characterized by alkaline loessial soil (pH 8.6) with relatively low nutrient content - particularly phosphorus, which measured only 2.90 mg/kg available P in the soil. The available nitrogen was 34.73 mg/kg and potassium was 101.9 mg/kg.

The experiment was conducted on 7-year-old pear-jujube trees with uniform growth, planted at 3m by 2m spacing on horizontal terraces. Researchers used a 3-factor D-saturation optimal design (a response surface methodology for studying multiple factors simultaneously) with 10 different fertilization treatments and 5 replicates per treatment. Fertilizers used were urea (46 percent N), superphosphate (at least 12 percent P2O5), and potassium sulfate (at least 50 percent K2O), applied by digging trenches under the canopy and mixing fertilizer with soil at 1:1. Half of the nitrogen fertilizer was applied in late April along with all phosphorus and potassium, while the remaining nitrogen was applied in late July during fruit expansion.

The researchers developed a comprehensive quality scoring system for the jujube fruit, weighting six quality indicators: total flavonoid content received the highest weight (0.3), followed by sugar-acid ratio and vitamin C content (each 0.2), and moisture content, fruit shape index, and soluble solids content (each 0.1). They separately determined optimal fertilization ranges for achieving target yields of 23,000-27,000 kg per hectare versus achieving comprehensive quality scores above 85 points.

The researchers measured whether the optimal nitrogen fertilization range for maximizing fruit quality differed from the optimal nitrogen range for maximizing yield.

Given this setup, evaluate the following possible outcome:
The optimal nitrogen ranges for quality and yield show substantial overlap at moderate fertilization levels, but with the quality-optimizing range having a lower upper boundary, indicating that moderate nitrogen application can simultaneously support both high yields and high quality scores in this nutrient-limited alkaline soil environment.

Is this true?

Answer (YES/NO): NO